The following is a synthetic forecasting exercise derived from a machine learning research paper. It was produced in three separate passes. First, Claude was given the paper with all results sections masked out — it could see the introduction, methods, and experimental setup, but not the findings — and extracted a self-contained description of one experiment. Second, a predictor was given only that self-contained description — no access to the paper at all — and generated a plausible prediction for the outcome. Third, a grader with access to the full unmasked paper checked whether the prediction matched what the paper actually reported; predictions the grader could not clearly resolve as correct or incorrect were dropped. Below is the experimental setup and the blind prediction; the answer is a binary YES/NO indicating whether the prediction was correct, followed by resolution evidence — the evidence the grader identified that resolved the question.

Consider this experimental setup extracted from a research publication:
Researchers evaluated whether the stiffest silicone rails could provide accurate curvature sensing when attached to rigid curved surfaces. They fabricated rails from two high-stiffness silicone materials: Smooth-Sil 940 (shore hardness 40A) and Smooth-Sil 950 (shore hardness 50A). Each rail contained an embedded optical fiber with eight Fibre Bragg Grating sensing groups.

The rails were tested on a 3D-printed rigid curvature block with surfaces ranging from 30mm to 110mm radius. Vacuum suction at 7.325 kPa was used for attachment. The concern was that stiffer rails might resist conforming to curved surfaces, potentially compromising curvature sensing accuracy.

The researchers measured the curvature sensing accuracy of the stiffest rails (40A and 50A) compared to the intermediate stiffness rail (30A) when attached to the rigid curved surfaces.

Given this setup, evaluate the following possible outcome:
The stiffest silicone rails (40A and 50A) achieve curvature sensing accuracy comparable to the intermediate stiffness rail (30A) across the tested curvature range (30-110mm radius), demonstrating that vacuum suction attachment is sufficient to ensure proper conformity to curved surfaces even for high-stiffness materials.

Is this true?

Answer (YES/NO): NO